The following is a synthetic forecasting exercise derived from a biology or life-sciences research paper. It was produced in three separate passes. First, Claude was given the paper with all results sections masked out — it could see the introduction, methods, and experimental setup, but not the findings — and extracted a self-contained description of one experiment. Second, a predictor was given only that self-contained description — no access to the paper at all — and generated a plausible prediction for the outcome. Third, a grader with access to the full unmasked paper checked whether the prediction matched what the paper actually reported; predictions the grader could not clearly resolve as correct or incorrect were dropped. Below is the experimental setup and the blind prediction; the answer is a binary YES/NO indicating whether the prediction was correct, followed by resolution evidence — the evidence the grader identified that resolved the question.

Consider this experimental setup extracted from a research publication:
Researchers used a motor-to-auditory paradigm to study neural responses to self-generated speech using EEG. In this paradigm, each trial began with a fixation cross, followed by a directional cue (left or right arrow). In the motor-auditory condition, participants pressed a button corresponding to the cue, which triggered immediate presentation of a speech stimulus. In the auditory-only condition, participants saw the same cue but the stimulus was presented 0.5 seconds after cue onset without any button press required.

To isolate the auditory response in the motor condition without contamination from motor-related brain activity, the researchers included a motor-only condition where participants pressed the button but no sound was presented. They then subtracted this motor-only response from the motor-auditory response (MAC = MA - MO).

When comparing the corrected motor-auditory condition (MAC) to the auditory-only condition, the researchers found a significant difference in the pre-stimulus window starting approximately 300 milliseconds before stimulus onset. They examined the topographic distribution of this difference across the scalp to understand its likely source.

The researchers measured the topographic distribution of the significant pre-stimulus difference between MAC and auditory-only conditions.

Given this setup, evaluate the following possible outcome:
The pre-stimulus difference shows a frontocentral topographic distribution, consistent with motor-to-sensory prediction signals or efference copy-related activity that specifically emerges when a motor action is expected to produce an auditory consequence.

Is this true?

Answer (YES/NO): NO